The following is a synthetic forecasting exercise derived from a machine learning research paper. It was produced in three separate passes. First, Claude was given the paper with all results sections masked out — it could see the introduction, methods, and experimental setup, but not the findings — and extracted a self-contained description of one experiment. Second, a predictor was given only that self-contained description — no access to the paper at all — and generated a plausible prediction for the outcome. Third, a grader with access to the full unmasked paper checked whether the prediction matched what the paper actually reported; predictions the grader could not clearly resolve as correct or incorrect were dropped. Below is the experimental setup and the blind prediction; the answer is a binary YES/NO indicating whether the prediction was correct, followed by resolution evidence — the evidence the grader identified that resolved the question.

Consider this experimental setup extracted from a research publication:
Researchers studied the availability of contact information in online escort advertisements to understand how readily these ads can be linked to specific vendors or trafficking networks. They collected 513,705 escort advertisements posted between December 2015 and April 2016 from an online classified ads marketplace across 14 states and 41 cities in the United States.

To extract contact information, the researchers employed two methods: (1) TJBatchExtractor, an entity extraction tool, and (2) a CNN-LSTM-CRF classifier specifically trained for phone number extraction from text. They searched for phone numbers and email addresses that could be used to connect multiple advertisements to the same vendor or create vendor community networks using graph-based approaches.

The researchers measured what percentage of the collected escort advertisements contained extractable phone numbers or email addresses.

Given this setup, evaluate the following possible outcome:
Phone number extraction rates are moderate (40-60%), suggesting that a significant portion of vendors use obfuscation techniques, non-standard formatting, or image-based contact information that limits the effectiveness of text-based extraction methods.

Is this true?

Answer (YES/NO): NO